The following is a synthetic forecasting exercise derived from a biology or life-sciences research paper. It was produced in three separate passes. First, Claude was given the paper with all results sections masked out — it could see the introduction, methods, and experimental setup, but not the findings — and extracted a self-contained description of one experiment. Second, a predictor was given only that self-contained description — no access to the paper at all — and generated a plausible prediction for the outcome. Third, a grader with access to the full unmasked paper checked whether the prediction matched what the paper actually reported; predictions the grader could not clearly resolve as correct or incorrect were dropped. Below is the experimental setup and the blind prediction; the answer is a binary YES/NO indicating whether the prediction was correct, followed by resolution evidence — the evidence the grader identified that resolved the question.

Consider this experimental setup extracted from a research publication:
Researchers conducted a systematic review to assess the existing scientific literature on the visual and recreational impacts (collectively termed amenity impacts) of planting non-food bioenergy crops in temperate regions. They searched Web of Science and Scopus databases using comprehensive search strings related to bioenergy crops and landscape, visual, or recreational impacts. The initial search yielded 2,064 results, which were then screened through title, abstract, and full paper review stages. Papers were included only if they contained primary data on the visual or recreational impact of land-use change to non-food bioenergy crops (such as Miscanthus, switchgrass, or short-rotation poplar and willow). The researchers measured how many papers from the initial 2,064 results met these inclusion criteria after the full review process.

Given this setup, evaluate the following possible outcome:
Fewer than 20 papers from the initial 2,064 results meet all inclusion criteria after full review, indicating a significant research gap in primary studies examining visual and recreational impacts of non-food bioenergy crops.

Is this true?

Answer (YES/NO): YES